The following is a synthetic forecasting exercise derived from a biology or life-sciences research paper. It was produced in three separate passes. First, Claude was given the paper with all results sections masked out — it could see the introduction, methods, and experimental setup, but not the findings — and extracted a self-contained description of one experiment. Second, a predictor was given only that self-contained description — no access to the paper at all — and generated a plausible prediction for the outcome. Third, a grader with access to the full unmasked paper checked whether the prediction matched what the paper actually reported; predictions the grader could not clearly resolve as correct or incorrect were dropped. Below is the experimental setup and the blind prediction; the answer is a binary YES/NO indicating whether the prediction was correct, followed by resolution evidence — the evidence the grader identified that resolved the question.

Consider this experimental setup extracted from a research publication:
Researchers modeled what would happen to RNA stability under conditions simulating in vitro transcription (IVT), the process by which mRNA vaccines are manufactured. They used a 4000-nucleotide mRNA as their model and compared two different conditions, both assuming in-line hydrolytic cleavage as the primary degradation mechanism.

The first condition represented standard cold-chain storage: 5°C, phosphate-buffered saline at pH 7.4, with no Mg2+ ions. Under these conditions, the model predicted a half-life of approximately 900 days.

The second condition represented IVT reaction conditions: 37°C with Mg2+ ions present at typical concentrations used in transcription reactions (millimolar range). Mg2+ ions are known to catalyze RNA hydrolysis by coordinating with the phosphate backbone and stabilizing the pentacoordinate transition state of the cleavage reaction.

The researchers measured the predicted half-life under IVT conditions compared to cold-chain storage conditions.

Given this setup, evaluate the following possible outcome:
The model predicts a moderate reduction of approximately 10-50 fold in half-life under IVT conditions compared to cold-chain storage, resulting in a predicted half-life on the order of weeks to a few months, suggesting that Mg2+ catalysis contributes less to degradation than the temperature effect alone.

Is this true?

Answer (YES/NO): NO